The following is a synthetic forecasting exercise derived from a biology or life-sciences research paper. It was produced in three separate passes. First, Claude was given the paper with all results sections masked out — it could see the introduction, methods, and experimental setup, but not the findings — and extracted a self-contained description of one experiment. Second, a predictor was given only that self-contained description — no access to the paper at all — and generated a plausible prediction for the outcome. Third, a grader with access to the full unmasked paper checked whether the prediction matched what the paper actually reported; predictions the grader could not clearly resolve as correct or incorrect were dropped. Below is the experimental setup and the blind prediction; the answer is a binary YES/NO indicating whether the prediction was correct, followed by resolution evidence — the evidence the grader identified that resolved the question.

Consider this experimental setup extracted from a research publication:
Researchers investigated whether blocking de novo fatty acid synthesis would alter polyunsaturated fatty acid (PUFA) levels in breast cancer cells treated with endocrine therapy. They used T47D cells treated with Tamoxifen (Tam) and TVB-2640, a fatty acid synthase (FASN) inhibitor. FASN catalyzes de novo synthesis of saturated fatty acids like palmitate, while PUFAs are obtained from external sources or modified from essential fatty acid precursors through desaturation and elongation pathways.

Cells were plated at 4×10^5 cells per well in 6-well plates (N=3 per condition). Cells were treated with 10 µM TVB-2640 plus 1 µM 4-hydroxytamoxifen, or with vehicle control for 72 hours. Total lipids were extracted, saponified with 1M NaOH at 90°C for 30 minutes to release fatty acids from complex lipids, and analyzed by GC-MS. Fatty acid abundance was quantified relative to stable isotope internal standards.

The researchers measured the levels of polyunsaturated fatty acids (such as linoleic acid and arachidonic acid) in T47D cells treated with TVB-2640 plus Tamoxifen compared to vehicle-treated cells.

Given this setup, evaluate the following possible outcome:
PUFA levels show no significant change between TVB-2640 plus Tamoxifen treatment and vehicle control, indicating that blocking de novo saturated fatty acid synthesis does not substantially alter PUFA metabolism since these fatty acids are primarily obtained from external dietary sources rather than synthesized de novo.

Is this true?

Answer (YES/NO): YES